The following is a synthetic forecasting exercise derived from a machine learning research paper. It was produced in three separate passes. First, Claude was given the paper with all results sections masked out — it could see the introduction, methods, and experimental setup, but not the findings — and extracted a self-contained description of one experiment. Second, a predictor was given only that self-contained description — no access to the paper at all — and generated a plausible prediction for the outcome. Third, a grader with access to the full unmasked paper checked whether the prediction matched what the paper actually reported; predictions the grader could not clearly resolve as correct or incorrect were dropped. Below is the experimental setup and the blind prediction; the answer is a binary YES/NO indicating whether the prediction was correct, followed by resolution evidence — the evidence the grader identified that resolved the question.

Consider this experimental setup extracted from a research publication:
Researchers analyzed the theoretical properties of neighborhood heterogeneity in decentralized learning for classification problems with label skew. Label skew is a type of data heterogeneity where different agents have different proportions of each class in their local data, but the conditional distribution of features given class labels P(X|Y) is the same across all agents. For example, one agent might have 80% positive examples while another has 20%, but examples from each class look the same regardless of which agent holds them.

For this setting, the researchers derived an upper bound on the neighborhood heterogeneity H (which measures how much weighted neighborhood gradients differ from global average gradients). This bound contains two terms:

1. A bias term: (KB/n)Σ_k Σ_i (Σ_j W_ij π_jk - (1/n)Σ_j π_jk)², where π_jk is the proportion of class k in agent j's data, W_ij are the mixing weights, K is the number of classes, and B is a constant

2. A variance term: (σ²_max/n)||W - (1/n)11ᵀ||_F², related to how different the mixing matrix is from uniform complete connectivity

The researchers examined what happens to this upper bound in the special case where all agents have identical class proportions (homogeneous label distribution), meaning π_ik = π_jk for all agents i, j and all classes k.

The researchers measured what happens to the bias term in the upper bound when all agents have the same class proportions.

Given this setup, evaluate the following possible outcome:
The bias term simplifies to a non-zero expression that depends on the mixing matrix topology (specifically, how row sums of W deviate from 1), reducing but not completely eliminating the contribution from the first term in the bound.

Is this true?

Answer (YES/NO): NO